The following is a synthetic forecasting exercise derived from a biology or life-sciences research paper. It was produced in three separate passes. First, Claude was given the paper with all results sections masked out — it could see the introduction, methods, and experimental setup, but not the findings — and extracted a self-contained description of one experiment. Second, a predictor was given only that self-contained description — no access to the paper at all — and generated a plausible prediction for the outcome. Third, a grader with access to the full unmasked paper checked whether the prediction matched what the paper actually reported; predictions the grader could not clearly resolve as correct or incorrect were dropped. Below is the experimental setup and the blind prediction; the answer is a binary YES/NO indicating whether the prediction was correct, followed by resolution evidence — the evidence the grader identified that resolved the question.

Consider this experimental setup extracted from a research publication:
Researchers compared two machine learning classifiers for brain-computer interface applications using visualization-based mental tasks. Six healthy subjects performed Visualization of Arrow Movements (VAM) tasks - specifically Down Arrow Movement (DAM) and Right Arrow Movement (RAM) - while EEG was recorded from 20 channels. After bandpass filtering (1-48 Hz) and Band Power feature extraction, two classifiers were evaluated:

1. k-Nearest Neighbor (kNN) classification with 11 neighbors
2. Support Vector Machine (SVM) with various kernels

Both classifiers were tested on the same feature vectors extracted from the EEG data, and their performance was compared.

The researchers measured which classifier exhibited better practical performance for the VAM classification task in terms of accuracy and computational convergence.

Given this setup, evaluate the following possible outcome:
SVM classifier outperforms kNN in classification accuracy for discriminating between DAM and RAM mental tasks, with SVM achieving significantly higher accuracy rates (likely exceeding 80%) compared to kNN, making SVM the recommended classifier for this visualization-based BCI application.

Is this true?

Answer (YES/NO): NO